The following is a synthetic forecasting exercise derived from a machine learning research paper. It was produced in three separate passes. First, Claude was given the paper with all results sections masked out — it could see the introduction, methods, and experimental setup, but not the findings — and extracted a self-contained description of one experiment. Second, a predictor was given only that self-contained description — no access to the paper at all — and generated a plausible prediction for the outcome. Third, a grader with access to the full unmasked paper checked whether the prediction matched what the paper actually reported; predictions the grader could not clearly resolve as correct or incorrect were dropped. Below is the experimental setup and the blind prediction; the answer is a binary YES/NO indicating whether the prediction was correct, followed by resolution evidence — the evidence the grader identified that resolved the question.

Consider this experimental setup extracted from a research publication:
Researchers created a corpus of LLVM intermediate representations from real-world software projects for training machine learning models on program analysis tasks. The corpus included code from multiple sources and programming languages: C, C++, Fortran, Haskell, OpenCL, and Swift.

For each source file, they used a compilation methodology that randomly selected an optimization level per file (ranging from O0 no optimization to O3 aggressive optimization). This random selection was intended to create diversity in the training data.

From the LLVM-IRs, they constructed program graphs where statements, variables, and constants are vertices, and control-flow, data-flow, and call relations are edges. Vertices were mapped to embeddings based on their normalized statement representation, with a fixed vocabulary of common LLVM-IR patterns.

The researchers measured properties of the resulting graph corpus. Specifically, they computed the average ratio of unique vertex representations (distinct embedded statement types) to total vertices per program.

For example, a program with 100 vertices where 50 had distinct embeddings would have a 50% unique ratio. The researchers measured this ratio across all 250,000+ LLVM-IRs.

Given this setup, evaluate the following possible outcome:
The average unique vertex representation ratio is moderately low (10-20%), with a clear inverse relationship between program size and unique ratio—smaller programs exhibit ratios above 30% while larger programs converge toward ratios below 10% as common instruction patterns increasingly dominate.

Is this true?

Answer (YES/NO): NO